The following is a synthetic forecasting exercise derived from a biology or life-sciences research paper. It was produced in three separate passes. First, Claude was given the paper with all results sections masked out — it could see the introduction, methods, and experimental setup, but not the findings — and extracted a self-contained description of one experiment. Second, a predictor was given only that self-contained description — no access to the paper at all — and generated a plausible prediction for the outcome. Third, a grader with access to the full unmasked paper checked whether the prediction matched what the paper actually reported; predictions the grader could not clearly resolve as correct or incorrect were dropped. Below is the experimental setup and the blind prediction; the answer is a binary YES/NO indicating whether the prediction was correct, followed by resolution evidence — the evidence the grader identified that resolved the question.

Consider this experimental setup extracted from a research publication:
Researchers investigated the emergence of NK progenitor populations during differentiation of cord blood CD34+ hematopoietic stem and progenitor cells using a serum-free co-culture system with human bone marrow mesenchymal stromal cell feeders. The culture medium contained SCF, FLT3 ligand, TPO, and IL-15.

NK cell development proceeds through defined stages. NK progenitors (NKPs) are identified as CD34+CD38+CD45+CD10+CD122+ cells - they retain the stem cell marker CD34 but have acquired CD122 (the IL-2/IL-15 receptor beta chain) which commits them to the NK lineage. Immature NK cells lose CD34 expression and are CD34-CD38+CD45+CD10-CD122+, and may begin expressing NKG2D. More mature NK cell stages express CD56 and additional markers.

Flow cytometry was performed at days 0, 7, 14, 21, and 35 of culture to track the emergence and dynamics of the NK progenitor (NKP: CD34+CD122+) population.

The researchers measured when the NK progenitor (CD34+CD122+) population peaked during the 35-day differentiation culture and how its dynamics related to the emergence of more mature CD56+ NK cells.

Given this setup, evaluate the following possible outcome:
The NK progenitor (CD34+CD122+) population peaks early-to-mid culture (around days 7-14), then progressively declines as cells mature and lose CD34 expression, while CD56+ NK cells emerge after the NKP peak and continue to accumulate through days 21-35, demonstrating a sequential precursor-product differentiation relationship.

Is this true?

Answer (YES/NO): YES